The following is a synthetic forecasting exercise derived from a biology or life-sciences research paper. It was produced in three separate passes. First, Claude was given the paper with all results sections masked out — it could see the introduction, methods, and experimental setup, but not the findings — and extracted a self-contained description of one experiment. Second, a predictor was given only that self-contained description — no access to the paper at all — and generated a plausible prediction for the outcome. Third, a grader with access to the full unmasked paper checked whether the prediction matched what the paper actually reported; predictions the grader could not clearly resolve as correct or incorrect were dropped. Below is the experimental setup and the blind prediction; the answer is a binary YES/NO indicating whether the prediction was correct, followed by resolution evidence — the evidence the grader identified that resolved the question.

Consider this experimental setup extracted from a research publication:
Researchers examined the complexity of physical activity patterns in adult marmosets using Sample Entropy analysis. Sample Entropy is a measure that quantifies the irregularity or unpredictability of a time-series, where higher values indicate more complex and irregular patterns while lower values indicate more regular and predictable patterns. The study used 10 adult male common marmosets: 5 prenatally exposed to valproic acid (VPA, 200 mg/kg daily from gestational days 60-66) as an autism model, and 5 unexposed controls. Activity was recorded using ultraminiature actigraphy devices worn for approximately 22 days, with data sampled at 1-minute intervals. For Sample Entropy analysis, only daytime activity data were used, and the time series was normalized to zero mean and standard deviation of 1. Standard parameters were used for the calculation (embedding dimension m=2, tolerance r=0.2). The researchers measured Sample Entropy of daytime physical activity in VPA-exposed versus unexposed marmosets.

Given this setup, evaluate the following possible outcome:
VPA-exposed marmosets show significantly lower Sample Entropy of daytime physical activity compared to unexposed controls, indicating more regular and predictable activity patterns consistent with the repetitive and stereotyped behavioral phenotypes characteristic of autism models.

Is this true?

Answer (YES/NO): NO